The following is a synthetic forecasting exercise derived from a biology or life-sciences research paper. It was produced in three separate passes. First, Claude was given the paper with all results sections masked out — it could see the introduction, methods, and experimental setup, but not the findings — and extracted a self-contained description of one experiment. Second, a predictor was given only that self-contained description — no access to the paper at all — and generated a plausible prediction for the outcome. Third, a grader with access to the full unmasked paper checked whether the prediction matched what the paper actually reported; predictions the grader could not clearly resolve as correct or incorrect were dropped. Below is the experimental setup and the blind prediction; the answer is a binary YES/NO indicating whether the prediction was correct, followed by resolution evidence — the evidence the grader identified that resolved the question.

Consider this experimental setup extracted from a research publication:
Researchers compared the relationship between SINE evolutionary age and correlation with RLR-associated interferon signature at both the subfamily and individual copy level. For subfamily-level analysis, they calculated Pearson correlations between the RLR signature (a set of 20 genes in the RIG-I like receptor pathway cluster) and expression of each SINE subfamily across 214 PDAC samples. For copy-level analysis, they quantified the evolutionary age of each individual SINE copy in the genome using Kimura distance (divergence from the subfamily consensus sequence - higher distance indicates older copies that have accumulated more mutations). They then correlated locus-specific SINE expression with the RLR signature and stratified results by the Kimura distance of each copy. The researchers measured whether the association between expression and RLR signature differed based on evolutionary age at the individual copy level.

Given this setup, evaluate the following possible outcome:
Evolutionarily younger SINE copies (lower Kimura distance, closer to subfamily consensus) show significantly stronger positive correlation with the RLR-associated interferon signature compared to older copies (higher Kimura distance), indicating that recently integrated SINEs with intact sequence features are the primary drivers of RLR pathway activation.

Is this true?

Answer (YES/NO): YES